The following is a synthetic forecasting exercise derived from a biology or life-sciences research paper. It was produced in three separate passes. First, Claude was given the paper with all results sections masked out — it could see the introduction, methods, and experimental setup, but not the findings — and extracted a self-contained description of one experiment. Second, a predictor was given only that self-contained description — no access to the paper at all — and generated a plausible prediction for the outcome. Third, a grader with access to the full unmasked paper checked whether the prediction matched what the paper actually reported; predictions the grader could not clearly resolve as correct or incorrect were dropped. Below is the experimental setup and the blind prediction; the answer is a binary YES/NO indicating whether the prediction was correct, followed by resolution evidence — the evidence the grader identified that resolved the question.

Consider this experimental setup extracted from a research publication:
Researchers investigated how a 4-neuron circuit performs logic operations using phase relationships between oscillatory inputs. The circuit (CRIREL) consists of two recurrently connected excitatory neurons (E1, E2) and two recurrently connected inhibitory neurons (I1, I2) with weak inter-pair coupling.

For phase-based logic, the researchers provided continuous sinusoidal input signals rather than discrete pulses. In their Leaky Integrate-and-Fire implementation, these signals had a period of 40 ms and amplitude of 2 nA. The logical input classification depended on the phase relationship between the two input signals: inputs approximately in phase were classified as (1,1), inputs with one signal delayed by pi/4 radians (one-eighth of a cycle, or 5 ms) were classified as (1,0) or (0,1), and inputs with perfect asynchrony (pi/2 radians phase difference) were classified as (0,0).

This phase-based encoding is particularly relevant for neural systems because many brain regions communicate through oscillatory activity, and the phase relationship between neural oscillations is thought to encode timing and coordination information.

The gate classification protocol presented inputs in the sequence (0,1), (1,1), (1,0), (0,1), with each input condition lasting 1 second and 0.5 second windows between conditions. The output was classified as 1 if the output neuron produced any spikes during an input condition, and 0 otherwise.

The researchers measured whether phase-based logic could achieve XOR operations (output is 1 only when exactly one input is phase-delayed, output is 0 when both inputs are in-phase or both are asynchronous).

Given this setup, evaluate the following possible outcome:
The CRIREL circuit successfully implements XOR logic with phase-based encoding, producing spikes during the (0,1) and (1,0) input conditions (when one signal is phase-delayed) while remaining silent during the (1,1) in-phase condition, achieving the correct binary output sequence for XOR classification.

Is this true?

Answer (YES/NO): YES